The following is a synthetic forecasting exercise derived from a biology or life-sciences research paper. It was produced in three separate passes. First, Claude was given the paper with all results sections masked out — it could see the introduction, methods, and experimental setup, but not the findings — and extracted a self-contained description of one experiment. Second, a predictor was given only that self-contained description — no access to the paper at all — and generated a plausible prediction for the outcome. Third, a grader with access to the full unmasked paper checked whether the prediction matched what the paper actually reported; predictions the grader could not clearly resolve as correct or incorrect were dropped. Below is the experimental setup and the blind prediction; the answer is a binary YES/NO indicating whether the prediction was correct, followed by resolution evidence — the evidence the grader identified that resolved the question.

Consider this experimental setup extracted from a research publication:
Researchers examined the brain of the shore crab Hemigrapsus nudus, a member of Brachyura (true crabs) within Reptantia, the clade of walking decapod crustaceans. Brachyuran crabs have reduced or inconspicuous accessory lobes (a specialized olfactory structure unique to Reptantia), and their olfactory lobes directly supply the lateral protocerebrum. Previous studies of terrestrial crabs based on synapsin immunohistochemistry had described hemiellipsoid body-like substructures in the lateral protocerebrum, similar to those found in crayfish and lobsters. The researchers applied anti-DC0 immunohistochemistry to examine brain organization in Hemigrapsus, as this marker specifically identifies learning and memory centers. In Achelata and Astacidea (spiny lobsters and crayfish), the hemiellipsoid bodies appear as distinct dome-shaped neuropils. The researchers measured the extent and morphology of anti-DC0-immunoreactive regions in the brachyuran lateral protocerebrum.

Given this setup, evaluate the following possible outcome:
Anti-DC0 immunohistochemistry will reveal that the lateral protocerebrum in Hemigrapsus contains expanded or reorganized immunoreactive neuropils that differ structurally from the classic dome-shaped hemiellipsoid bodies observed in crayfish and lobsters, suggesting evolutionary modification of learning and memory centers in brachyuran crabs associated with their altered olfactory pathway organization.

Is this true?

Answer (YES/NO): YES